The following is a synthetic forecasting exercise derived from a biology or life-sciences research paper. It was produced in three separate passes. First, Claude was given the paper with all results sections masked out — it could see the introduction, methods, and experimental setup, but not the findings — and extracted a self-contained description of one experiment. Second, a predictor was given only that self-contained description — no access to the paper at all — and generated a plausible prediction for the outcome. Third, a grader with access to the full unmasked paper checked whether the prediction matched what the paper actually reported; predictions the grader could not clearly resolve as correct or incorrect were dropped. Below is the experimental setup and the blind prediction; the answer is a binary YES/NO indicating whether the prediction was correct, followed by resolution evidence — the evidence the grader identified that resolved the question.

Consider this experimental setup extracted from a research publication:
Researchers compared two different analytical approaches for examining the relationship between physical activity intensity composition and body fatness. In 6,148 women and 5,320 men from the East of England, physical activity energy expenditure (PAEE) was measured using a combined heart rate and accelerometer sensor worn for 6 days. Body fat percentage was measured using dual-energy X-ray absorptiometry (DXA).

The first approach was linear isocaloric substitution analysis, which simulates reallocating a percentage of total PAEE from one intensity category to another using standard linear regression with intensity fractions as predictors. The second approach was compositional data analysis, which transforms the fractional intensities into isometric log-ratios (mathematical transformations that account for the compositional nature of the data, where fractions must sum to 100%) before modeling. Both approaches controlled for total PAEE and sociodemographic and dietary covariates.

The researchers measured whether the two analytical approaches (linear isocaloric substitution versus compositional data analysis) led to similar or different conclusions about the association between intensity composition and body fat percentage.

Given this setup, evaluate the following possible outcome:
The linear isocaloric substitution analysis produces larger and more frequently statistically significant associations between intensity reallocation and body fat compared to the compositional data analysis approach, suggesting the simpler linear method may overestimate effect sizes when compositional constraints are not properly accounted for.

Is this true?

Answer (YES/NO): NO